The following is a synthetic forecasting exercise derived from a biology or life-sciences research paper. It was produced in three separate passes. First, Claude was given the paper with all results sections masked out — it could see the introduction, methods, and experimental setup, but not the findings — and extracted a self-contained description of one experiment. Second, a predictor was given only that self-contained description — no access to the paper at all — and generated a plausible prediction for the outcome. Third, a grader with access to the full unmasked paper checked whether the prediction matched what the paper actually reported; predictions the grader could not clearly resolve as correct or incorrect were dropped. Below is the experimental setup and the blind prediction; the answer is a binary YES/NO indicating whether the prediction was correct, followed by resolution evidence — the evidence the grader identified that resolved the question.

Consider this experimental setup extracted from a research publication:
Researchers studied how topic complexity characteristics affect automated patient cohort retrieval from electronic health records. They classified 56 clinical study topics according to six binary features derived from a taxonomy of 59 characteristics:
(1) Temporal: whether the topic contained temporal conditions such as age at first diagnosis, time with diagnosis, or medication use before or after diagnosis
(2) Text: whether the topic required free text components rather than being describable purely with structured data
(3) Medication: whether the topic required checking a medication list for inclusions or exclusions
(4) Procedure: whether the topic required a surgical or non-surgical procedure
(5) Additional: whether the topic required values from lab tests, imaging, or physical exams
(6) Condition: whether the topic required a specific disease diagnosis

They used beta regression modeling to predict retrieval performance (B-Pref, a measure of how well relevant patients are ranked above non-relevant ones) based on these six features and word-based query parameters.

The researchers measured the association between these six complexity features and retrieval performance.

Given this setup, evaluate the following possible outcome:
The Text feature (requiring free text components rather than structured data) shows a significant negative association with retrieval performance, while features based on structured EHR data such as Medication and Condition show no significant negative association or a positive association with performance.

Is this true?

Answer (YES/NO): NO